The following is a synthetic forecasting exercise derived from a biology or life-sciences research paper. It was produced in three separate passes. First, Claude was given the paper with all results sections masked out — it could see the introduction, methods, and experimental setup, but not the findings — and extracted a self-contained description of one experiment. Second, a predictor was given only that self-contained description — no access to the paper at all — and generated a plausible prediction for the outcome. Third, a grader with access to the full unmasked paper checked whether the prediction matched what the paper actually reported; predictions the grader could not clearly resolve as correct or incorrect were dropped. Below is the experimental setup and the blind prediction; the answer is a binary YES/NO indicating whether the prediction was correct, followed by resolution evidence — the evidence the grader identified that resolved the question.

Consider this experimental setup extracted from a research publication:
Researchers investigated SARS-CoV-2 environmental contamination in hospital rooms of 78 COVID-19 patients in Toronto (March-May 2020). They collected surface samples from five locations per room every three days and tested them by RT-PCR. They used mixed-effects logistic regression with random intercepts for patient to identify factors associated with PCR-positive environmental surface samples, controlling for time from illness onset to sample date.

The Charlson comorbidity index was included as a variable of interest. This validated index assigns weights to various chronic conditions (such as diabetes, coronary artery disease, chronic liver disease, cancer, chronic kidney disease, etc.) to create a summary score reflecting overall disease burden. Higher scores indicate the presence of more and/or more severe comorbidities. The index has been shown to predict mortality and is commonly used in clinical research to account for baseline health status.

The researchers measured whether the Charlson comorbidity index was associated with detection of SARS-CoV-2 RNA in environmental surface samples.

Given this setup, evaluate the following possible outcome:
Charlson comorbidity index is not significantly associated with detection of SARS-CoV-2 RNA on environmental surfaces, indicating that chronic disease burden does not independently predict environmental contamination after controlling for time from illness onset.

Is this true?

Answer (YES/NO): NO